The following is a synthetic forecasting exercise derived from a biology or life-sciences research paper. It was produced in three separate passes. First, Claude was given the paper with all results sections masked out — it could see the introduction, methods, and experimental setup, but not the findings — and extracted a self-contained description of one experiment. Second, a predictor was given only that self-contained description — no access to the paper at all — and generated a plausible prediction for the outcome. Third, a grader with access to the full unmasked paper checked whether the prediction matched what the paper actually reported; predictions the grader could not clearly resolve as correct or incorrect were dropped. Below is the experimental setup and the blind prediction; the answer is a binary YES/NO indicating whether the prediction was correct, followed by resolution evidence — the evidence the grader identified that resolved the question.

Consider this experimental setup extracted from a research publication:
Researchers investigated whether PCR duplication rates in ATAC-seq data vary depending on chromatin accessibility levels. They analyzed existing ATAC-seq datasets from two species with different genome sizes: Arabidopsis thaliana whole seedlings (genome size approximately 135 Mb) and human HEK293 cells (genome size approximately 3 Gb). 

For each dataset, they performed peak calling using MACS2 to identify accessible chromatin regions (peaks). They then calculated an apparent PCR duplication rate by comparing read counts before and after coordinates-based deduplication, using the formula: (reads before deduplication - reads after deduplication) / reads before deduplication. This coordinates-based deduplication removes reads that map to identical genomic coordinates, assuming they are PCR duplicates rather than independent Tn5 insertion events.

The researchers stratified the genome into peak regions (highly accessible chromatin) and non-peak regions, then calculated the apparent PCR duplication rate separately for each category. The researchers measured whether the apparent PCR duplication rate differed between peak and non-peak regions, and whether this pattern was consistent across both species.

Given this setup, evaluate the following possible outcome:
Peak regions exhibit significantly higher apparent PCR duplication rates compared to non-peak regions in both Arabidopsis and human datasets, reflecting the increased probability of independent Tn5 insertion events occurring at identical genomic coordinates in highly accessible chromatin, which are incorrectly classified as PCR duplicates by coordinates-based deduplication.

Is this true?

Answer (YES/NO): YES